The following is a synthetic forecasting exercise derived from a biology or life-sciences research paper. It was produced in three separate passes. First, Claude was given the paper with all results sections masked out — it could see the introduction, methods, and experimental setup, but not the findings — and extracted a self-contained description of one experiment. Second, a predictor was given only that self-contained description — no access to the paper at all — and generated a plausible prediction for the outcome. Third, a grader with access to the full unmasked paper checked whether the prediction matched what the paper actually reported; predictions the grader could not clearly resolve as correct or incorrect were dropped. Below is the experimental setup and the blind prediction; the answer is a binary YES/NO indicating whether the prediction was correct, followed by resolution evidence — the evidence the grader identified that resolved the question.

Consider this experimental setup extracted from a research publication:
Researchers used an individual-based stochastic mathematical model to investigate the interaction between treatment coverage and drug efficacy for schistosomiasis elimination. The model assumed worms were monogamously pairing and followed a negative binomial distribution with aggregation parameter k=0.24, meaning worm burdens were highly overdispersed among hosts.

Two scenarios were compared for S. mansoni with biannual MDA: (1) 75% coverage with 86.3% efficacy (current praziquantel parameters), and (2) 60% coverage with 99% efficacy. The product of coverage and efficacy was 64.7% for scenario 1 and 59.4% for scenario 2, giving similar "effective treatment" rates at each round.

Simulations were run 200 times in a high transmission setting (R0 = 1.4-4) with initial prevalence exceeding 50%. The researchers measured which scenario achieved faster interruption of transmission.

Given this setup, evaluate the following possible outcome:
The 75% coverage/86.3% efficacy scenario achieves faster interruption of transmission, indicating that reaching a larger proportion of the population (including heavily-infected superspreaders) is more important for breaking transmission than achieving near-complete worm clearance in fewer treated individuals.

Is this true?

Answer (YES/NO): YES